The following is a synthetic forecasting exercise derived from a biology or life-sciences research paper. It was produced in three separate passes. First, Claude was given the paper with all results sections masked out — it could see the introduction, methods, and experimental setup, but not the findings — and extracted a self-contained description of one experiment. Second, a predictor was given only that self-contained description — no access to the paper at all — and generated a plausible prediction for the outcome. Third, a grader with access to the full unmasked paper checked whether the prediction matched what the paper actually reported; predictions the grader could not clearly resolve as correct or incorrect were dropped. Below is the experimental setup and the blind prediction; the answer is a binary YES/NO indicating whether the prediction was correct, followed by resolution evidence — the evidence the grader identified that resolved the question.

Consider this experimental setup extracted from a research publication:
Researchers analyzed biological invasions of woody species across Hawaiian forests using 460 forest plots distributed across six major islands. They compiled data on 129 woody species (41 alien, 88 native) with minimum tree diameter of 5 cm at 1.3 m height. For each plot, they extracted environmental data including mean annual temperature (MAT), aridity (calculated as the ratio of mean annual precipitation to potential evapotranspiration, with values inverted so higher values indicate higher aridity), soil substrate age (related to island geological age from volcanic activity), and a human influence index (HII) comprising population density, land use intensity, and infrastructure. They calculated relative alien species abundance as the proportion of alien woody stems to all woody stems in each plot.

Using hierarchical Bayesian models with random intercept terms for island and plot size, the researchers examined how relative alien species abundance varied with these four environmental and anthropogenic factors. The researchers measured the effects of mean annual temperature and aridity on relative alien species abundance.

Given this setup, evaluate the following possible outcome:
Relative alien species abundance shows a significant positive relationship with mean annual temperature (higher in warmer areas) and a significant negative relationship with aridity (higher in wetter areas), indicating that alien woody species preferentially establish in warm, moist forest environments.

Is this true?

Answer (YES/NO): YES